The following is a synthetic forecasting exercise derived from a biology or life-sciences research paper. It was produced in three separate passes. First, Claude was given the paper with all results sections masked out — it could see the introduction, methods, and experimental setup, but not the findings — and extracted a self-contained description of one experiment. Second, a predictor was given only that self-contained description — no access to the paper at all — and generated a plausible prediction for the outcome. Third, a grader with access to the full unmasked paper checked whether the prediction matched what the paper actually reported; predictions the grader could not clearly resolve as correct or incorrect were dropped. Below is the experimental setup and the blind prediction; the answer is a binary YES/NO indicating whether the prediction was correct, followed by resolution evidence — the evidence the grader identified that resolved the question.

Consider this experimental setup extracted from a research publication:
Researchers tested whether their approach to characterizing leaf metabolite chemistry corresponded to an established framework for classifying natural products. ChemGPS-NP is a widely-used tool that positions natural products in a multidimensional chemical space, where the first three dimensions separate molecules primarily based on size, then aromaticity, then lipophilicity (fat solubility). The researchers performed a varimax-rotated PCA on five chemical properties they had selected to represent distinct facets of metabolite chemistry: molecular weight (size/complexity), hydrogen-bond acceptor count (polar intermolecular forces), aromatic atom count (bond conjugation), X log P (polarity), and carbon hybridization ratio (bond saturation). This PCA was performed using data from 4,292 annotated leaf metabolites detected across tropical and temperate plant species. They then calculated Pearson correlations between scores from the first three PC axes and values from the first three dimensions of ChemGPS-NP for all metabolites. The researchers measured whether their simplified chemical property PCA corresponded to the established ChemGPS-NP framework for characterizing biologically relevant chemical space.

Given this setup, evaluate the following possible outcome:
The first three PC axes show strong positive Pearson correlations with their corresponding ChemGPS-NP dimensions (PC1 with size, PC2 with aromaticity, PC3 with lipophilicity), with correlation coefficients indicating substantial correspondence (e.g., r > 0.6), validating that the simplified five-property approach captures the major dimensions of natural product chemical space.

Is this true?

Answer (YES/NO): YES